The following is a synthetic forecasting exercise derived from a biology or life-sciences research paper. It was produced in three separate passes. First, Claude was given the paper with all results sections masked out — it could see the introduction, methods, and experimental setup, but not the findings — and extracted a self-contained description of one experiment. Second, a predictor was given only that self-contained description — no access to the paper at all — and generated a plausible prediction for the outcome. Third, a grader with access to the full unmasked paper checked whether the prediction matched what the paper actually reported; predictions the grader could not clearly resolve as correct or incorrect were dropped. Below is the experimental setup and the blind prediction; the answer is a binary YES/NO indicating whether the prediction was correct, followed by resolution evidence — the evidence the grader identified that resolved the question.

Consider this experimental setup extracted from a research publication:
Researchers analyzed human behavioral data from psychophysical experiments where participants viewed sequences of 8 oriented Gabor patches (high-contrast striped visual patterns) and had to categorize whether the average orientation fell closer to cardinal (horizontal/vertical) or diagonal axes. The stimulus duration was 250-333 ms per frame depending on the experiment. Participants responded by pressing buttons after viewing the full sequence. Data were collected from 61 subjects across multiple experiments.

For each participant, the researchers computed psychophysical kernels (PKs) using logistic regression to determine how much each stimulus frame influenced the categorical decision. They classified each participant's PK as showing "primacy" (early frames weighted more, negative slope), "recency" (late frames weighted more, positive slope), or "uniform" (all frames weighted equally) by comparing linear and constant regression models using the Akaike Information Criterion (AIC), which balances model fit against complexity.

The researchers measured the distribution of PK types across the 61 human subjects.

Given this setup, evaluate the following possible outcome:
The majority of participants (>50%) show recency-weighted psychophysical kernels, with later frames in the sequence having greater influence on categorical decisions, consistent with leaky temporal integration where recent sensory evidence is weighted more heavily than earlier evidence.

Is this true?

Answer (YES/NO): YES